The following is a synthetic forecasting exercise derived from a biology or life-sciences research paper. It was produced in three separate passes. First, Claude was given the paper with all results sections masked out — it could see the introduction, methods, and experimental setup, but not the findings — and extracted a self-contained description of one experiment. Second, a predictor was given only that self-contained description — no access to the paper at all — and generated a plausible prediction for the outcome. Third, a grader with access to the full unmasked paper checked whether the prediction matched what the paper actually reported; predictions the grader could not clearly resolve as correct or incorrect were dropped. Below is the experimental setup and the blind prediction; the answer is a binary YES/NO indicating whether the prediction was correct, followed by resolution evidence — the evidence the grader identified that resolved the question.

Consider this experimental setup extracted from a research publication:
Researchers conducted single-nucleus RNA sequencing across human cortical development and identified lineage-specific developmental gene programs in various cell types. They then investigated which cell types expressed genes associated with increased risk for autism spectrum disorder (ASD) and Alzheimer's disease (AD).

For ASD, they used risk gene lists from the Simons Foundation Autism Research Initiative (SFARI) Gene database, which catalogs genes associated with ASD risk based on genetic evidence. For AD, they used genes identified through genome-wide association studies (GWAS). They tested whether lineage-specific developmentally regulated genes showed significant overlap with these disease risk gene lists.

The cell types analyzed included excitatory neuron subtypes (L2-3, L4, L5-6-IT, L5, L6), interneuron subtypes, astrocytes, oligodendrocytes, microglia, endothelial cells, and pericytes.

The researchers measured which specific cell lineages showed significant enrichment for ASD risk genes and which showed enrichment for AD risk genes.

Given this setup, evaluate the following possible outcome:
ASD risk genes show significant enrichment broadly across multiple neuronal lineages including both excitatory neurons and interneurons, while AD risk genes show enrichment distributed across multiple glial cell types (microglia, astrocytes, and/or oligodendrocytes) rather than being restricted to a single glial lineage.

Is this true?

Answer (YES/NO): NO